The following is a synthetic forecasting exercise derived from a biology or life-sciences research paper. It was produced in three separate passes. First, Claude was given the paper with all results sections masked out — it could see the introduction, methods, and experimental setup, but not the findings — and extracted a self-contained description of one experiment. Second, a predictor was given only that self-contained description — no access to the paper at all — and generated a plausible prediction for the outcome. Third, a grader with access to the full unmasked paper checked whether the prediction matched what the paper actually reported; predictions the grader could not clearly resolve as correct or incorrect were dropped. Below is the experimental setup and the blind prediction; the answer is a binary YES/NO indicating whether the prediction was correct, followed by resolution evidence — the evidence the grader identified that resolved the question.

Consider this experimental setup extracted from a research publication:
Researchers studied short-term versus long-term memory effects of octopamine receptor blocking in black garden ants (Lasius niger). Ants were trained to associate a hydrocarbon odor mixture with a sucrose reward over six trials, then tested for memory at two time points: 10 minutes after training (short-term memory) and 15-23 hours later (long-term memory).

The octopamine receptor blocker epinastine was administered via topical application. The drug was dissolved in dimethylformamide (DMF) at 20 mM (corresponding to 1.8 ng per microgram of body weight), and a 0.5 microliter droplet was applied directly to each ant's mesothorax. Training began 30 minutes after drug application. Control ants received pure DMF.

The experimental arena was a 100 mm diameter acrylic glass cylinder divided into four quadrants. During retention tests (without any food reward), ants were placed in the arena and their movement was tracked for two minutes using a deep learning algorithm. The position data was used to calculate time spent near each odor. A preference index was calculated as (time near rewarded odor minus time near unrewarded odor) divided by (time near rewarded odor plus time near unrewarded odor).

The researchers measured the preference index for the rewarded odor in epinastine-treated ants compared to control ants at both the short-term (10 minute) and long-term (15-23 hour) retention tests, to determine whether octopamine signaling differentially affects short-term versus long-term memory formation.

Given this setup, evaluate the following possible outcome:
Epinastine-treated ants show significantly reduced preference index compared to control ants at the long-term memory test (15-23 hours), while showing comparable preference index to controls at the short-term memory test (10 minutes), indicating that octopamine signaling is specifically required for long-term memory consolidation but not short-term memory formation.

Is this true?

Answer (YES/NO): NO